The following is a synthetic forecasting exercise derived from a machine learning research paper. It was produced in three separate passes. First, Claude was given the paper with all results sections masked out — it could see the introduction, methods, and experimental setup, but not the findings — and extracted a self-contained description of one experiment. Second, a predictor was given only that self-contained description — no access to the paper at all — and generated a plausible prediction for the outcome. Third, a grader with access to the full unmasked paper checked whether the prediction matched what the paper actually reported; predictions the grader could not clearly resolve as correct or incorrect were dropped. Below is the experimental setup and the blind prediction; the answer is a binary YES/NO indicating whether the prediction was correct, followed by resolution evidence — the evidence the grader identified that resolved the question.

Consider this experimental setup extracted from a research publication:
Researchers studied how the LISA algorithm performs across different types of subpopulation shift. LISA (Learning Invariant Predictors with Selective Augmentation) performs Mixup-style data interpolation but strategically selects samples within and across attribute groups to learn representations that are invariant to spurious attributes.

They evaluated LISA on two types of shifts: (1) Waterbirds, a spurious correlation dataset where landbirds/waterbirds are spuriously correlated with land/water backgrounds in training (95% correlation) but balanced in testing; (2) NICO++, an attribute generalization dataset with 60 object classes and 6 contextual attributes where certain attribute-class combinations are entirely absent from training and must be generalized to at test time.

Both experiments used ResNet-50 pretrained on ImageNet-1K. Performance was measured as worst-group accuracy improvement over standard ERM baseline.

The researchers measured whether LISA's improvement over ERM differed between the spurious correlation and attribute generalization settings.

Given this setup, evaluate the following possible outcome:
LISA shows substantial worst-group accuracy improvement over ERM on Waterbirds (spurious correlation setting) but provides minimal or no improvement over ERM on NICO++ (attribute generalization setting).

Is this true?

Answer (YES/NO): YES